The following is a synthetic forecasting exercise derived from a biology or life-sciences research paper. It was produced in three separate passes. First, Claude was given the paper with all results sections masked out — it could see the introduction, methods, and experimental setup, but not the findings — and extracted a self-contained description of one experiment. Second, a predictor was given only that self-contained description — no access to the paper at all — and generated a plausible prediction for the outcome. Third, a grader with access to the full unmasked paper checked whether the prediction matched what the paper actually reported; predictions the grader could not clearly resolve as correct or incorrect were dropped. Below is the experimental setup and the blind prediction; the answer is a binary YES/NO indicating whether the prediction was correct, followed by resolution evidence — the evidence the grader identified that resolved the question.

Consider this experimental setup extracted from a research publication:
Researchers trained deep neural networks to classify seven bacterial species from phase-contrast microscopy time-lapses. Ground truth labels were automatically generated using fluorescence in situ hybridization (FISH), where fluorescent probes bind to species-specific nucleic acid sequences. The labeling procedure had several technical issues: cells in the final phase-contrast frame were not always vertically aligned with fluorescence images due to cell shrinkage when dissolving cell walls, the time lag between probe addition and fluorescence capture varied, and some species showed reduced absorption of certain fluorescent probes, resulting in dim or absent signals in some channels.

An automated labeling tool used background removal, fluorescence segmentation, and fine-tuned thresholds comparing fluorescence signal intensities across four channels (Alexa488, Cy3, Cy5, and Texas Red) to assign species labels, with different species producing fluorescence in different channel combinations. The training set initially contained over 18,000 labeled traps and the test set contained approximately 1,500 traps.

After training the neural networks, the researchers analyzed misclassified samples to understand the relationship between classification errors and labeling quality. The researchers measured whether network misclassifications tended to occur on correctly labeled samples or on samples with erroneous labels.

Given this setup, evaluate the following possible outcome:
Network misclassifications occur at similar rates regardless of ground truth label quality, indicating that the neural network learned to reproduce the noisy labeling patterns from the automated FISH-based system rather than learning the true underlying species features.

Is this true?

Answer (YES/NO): NO